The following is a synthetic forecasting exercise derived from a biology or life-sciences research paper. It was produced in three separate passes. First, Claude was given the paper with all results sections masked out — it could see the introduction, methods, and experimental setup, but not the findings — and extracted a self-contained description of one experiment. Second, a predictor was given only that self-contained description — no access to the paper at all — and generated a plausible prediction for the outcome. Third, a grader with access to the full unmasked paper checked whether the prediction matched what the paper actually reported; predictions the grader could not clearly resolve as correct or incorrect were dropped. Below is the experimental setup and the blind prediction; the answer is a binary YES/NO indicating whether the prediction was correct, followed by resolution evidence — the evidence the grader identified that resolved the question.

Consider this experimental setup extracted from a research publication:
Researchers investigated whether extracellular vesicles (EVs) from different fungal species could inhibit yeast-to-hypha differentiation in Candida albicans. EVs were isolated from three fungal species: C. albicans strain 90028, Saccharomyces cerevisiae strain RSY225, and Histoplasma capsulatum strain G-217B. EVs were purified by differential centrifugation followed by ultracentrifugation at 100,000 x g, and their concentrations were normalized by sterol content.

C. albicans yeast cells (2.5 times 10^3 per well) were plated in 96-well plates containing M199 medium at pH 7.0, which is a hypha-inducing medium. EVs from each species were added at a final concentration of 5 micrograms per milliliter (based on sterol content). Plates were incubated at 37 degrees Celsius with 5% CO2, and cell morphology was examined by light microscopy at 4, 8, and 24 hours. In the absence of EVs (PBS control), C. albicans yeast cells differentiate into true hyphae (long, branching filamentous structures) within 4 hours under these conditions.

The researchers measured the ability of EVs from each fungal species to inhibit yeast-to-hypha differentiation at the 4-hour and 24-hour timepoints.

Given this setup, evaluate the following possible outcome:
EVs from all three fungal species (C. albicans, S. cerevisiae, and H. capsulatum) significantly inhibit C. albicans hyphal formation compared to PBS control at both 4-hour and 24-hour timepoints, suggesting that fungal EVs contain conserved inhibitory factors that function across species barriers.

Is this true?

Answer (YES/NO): NO